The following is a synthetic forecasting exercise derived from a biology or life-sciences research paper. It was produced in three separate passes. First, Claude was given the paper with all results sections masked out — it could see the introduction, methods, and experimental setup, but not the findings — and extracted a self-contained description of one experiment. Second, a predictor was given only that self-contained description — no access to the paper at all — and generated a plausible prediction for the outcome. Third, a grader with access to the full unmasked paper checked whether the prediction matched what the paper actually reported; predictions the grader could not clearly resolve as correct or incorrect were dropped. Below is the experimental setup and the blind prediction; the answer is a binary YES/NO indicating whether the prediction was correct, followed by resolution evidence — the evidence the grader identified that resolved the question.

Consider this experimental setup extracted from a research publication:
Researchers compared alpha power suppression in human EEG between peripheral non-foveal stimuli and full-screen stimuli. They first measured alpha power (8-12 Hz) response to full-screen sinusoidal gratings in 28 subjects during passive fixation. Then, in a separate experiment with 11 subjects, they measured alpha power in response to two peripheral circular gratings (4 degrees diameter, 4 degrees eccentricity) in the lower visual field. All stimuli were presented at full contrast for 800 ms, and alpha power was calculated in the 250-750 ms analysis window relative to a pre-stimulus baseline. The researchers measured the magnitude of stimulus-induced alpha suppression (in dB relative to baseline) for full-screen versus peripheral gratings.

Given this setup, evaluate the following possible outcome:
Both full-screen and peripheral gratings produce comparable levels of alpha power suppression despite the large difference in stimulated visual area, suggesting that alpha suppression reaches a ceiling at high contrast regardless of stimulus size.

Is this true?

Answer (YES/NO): NO